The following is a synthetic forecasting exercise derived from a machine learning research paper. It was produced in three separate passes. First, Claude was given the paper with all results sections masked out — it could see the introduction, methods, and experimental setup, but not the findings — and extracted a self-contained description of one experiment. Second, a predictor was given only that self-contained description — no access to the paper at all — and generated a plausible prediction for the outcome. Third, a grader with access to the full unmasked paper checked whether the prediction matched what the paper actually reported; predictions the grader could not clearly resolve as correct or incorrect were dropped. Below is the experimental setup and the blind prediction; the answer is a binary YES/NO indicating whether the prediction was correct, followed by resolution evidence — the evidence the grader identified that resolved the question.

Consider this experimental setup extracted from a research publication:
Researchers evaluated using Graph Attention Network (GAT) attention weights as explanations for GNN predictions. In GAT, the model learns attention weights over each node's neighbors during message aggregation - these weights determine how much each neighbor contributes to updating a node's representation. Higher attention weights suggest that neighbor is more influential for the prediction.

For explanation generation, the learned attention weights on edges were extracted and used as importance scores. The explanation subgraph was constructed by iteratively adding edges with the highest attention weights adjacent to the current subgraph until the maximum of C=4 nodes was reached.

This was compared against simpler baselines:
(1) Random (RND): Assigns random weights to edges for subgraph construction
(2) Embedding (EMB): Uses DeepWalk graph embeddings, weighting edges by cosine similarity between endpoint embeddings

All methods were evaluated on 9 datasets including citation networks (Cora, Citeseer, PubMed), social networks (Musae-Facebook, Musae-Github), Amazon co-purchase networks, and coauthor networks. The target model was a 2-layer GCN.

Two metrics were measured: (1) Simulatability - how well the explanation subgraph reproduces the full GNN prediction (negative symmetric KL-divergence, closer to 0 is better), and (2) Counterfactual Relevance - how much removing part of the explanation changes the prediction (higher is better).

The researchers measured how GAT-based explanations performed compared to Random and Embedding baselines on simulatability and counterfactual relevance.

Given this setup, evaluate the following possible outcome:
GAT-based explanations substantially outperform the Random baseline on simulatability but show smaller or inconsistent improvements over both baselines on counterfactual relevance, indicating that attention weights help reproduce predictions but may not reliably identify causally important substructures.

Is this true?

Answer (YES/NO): NO